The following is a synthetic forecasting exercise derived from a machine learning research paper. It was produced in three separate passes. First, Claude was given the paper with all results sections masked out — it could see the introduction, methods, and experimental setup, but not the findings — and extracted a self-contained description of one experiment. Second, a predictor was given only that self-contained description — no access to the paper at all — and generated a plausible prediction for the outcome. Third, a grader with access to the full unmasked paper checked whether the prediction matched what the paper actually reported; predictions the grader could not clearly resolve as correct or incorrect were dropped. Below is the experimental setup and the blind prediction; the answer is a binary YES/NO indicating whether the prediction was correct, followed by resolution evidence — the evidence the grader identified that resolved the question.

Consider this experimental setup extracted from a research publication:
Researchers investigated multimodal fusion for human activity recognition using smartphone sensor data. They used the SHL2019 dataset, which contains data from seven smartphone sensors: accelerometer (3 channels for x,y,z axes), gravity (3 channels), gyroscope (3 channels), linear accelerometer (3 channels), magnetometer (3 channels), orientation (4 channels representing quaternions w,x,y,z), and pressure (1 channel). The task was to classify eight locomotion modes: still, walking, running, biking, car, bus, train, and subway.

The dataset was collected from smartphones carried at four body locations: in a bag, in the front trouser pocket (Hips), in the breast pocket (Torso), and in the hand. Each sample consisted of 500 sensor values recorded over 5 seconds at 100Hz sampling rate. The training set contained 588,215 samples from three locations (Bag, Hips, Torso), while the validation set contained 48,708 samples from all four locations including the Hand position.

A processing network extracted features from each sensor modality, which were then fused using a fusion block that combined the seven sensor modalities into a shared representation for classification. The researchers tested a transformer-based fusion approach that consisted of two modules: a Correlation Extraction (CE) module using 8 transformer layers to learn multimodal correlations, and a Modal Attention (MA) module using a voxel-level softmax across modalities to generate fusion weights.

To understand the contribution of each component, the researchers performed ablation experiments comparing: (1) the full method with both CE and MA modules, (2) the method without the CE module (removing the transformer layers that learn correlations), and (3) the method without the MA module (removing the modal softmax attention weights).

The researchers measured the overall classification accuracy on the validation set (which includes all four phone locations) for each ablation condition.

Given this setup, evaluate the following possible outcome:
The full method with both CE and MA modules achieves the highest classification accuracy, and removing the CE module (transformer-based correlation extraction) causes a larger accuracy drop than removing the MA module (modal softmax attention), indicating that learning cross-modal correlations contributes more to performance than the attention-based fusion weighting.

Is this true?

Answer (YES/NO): YES